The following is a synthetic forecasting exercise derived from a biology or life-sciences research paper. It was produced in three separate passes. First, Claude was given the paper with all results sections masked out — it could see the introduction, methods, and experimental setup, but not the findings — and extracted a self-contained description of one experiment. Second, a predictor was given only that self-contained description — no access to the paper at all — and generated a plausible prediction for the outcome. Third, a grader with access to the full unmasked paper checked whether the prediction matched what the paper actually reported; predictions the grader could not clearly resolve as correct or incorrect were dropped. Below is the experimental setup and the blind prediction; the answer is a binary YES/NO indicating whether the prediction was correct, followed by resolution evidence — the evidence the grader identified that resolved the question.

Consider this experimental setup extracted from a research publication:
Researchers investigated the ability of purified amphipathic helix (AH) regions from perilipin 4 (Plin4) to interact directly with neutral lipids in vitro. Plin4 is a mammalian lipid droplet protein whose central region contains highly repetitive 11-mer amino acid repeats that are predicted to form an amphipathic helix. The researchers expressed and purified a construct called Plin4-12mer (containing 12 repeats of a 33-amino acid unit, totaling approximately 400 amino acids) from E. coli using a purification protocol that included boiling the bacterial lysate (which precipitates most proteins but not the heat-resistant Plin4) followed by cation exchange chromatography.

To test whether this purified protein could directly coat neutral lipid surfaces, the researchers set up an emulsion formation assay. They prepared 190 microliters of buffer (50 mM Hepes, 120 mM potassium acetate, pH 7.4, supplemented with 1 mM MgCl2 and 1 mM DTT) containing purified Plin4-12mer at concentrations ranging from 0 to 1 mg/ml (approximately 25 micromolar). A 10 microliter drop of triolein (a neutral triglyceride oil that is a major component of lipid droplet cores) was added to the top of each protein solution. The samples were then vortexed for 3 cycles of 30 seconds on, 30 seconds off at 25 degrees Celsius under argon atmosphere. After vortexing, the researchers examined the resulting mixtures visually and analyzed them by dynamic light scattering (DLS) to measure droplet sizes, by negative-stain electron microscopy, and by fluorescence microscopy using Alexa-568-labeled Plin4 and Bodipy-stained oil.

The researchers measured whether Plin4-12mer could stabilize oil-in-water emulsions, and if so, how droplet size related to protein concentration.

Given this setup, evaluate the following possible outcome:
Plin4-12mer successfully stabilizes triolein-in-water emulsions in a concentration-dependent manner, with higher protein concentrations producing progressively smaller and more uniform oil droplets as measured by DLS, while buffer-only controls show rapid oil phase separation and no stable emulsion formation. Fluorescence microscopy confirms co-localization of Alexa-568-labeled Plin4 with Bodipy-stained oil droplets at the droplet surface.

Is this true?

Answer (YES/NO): NO